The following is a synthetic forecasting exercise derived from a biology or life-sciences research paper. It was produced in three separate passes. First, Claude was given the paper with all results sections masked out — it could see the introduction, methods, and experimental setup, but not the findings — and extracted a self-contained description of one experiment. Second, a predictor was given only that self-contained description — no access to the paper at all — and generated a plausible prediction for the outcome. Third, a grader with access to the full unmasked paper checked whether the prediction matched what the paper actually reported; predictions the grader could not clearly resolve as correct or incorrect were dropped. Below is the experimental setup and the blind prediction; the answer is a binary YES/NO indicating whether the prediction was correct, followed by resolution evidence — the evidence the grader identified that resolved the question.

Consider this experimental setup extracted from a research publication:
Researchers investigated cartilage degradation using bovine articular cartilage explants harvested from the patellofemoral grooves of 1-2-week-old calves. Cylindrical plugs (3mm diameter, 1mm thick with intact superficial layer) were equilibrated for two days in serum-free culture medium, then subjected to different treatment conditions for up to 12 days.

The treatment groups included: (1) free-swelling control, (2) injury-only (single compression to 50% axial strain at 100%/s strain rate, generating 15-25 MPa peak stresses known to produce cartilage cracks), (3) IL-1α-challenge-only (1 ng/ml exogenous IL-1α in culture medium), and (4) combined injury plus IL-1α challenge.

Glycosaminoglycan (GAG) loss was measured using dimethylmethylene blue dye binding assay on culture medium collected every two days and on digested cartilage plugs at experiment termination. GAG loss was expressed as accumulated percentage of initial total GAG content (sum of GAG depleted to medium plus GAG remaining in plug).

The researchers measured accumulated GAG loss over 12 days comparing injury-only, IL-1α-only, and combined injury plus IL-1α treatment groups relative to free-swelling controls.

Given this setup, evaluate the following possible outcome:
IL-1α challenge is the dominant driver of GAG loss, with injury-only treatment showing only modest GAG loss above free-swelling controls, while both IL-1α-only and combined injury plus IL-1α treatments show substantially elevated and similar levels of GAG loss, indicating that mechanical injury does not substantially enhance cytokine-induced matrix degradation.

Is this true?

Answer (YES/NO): NO